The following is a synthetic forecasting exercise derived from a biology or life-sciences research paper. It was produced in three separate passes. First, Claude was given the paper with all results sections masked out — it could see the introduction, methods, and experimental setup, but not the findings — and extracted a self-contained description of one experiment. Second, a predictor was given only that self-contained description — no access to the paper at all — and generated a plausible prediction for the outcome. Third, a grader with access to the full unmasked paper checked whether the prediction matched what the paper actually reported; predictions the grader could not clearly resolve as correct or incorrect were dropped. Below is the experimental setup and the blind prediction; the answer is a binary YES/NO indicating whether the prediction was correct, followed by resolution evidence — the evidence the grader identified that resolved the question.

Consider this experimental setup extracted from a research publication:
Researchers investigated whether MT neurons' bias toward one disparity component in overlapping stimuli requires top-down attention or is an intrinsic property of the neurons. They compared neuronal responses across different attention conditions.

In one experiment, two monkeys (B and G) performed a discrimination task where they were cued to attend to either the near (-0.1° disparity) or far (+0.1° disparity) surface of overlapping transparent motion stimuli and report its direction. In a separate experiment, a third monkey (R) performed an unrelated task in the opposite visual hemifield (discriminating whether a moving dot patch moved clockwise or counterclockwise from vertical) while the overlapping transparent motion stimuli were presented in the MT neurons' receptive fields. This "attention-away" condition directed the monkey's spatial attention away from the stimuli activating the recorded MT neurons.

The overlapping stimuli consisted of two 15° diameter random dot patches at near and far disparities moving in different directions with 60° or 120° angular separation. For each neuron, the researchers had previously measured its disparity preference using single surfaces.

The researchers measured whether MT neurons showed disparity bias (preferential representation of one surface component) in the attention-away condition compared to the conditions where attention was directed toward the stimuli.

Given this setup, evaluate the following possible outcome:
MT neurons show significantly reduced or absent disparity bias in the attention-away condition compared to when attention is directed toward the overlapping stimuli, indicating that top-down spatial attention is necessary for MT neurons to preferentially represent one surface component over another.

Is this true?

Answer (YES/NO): NO